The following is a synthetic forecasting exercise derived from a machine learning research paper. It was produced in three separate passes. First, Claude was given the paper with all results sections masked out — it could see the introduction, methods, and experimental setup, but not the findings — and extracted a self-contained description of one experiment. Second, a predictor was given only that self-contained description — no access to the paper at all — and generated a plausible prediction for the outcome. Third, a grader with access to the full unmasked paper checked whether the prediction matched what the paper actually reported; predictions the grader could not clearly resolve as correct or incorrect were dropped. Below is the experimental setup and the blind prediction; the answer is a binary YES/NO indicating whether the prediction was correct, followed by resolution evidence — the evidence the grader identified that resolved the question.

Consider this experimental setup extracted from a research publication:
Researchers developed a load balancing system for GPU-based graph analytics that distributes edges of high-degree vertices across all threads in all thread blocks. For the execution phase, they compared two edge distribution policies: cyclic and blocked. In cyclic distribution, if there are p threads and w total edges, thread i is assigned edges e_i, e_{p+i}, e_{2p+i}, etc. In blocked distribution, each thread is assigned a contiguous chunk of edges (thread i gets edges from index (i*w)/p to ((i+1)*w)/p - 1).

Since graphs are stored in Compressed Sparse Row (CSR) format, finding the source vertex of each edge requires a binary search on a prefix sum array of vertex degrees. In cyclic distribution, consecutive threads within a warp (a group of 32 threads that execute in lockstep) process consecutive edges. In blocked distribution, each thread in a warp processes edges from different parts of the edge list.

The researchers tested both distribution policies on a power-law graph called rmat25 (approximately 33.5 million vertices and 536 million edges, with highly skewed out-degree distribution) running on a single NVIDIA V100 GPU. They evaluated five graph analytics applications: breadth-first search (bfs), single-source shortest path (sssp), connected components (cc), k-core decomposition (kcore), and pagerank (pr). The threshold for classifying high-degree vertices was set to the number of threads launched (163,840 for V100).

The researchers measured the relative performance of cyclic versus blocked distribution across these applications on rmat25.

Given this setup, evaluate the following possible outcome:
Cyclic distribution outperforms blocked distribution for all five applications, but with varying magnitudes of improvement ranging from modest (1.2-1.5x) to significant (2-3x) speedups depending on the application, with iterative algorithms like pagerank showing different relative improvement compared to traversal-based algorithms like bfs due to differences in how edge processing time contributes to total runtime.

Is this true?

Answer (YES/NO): NO